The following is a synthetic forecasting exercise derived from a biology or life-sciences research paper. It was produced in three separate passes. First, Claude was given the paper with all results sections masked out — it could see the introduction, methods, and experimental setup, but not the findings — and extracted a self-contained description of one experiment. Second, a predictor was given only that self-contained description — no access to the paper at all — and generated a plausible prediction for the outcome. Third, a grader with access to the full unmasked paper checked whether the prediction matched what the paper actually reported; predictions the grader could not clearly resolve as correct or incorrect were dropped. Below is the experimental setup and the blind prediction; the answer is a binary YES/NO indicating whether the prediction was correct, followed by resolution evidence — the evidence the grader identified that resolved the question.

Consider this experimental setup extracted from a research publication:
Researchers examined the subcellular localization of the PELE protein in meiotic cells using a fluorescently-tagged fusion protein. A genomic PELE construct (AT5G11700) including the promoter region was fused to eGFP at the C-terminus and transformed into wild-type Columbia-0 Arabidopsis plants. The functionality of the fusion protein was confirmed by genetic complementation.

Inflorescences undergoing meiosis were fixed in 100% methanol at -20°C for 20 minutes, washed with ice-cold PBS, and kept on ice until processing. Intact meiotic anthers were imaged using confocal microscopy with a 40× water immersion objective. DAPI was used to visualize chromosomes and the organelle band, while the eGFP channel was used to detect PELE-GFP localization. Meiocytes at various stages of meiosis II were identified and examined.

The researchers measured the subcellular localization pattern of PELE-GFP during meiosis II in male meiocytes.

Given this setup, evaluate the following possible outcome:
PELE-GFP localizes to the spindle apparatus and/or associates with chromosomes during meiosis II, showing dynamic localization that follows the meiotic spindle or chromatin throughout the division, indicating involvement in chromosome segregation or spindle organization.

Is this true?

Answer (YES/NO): NO